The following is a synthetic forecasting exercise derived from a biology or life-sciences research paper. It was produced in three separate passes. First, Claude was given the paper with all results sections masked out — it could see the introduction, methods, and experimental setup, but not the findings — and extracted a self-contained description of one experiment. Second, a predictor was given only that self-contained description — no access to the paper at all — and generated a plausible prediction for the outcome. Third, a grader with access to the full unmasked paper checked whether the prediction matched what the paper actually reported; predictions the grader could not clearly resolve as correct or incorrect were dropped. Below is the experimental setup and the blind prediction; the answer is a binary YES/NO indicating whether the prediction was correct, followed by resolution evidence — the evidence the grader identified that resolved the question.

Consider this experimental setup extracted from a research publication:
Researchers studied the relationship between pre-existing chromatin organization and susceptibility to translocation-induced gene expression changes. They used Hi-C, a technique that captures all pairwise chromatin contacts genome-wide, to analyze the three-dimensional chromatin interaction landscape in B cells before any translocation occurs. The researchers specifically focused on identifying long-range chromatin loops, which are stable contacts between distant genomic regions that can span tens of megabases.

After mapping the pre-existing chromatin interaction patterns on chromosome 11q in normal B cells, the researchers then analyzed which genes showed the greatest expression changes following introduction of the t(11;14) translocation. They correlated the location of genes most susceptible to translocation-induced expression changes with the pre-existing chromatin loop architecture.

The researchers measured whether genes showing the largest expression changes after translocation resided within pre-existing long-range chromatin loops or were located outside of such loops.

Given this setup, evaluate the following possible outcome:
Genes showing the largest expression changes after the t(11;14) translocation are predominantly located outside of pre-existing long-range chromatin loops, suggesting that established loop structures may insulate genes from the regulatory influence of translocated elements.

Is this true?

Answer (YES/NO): NO